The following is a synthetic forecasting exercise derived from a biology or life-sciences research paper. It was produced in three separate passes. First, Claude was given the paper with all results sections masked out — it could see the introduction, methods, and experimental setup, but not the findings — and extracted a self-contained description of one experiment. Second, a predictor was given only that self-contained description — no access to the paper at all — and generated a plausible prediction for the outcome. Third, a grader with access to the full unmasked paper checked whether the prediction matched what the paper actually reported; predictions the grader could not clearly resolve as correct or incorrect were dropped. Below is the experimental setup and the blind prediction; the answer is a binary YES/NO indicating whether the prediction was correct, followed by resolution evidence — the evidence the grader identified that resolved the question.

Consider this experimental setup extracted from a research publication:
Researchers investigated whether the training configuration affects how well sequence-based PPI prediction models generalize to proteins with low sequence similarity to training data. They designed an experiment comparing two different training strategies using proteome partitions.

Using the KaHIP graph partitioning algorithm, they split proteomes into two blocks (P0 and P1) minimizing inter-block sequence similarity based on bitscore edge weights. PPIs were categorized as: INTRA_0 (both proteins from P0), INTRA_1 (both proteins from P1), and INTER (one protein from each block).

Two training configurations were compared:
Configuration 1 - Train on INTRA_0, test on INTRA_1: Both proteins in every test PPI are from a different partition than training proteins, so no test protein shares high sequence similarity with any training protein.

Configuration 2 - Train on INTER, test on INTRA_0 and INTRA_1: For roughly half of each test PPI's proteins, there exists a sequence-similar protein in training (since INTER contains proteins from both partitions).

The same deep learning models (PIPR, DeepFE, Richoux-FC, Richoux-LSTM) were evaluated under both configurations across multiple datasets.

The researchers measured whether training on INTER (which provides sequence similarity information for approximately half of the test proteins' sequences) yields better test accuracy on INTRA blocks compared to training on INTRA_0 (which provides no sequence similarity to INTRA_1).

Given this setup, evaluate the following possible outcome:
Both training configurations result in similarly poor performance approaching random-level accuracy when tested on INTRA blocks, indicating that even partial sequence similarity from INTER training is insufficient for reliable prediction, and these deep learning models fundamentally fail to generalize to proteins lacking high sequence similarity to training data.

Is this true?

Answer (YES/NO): NO